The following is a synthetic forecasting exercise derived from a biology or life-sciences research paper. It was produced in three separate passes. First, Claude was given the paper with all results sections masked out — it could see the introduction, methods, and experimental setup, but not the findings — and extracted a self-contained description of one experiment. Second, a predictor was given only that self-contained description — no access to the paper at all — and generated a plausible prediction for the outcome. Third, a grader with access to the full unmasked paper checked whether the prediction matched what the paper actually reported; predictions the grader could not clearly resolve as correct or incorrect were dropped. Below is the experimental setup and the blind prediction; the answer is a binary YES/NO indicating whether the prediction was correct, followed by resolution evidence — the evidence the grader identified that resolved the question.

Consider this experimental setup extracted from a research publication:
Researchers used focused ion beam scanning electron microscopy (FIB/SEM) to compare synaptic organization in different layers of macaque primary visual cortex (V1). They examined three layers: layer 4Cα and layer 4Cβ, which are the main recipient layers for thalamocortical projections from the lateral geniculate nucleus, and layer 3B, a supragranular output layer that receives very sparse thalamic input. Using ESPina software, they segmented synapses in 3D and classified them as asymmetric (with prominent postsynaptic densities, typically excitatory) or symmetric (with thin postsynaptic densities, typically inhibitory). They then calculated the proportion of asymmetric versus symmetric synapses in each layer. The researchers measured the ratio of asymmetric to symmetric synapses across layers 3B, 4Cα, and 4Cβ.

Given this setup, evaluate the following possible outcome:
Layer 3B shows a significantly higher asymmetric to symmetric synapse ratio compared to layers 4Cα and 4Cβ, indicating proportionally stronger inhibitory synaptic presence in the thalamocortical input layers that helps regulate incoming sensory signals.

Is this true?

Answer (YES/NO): NO